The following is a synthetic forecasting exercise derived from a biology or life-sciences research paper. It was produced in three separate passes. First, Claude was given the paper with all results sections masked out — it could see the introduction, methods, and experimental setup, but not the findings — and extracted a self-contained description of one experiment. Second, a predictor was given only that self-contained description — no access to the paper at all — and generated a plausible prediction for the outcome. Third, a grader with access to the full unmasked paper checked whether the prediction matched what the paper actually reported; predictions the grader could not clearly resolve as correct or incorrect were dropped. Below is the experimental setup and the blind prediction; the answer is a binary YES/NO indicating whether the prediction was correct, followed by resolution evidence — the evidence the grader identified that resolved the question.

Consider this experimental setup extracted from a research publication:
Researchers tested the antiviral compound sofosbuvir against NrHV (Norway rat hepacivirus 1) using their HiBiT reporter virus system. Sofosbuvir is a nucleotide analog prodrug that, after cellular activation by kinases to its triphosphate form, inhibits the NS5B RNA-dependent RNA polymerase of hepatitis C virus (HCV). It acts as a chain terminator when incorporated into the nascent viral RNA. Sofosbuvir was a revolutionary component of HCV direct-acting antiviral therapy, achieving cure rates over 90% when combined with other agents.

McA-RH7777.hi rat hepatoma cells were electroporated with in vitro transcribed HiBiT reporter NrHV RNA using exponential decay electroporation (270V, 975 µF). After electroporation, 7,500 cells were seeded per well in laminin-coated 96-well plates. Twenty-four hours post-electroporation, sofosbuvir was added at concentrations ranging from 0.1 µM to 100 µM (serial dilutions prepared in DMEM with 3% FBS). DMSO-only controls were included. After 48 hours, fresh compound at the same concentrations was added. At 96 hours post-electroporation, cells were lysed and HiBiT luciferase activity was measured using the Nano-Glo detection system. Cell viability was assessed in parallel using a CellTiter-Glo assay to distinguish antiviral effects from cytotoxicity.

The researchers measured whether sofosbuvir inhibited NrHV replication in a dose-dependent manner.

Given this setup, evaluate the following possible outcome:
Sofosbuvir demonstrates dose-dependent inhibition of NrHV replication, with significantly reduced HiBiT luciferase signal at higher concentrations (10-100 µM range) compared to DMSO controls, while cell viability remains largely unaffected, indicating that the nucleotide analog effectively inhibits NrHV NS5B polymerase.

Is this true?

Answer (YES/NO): YES